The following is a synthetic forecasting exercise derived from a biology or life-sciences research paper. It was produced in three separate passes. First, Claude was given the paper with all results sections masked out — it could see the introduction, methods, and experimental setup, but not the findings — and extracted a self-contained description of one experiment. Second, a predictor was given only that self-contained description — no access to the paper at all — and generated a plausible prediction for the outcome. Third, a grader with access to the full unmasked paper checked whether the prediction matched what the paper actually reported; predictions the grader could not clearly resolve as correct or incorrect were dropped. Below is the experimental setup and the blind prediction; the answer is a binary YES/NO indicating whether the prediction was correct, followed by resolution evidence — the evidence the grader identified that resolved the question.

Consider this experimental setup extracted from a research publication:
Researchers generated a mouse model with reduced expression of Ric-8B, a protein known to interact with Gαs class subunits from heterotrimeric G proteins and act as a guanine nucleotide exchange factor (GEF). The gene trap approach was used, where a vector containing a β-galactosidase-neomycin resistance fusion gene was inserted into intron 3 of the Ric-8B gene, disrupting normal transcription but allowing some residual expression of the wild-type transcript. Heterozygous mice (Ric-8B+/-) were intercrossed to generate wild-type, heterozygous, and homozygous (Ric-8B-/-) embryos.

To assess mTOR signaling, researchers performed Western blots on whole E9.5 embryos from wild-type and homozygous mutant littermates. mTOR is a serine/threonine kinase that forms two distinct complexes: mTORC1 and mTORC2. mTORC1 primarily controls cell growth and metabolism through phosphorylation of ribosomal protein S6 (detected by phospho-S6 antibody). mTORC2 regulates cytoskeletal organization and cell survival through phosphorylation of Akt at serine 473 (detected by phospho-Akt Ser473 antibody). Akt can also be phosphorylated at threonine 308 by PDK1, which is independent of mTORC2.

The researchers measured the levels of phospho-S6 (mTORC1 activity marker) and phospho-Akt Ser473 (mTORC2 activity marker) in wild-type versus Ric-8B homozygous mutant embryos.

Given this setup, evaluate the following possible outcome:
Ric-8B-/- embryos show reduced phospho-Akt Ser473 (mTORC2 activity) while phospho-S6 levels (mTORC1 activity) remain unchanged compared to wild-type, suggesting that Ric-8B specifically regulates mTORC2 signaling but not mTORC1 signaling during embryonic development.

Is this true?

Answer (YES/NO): YES